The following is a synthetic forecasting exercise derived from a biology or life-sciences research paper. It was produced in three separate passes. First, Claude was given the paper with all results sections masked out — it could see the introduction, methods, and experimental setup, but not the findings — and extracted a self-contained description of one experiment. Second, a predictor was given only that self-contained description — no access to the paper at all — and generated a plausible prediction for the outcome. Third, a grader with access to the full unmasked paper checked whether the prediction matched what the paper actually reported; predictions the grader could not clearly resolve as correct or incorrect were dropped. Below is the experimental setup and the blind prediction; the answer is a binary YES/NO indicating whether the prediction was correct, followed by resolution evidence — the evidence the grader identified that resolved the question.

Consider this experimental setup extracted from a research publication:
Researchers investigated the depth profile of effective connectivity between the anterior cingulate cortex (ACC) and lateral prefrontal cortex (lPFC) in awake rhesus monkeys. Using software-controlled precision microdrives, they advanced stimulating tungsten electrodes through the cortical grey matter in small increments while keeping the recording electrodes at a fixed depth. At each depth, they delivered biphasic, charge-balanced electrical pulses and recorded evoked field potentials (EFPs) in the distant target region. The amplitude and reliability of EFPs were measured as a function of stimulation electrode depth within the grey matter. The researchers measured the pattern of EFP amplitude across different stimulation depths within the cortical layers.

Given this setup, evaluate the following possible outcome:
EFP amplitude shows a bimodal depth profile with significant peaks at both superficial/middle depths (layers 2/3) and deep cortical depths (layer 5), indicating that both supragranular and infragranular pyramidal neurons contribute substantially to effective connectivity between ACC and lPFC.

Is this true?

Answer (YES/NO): NO